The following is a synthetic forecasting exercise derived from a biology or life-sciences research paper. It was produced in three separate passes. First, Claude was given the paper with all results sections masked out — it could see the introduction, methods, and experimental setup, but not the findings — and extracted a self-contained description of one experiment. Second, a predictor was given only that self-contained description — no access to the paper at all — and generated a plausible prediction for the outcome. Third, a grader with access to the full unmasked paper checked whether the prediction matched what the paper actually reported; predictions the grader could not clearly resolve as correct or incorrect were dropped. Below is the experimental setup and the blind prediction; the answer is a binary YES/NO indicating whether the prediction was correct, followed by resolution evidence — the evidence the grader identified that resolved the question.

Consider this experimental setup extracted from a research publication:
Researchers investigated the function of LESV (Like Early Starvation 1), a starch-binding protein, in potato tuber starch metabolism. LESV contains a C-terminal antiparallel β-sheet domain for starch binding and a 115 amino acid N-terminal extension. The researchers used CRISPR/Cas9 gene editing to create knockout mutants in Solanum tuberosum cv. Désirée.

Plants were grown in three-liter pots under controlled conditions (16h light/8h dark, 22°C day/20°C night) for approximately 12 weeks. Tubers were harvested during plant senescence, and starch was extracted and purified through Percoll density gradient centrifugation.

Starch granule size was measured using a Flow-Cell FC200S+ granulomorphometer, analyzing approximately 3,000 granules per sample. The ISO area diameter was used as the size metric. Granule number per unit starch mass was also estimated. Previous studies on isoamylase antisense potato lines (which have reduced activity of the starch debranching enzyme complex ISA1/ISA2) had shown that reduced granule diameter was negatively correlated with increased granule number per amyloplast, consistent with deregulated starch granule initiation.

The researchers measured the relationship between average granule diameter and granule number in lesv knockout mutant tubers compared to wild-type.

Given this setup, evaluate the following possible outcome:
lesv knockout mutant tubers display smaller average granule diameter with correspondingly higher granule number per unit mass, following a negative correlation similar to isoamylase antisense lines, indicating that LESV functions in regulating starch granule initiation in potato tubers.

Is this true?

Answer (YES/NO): YES